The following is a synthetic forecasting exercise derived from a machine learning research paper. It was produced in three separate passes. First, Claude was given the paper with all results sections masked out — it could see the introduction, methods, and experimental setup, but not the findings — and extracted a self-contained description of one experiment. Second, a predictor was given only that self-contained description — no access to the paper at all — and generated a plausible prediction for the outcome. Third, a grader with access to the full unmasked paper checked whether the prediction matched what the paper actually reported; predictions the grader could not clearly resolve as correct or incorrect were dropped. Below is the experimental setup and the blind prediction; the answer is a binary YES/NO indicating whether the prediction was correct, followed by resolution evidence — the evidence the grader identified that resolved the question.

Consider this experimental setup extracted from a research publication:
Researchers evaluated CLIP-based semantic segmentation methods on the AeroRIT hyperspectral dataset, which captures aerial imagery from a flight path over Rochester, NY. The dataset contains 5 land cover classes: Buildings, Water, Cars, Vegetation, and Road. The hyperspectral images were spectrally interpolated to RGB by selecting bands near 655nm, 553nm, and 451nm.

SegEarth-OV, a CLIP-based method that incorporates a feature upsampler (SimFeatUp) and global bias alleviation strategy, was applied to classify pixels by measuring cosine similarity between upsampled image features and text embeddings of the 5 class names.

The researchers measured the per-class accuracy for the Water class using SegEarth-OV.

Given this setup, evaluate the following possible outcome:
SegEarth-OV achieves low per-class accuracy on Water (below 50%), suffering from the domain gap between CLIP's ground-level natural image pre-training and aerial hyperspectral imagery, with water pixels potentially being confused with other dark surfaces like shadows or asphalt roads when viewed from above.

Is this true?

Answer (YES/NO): YES